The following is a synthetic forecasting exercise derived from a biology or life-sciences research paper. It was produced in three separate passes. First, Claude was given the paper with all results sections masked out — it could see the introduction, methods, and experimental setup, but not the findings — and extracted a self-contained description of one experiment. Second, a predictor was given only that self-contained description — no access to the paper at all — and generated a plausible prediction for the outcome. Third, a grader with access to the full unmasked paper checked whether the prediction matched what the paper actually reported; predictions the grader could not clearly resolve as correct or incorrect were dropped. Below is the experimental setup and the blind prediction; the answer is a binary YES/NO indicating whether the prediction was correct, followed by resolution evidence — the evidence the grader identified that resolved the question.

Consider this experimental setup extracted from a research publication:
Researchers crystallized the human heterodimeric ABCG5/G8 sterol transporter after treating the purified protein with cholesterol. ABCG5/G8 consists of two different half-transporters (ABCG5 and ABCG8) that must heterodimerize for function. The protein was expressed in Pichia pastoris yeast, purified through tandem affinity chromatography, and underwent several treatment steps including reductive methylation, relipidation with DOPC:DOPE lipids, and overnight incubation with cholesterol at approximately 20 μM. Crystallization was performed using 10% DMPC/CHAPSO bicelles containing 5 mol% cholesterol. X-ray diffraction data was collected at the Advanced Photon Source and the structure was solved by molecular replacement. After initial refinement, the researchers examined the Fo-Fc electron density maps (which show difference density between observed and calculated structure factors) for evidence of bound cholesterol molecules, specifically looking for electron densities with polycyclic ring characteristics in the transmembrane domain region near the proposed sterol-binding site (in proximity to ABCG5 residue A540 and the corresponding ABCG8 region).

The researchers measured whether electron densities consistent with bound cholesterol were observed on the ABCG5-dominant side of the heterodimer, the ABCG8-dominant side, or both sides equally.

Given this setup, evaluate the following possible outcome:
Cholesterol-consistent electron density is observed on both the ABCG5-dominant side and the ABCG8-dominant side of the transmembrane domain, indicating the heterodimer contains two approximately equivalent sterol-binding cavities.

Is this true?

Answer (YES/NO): NO